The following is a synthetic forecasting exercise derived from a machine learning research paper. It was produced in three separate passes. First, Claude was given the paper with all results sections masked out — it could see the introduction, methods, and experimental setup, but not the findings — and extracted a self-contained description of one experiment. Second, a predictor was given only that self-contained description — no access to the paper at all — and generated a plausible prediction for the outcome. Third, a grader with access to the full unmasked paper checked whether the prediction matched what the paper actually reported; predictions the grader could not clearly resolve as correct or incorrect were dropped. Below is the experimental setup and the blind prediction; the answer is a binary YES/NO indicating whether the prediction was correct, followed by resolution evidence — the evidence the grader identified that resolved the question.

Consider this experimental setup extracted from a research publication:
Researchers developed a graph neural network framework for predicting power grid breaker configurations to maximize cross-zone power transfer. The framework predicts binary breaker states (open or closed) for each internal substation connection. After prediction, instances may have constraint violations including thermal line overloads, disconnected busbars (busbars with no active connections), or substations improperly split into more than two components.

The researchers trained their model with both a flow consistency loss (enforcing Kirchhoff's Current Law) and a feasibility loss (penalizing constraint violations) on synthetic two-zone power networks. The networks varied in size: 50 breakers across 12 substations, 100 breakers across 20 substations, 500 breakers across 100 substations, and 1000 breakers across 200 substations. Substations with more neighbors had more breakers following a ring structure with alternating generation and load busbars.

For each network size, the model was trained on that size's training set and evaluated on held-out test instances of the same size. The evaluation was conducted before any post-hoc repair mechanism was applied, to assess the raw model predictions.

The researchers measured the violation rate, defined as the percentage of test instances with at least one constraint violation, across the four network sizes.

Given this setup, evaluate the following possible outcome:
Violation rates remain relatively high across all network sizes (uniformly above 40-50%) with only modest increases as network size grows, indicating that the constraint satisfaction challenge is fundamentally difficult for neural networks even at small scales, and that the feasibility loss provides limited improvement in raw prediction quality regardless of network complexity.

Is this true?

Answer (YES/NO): NO